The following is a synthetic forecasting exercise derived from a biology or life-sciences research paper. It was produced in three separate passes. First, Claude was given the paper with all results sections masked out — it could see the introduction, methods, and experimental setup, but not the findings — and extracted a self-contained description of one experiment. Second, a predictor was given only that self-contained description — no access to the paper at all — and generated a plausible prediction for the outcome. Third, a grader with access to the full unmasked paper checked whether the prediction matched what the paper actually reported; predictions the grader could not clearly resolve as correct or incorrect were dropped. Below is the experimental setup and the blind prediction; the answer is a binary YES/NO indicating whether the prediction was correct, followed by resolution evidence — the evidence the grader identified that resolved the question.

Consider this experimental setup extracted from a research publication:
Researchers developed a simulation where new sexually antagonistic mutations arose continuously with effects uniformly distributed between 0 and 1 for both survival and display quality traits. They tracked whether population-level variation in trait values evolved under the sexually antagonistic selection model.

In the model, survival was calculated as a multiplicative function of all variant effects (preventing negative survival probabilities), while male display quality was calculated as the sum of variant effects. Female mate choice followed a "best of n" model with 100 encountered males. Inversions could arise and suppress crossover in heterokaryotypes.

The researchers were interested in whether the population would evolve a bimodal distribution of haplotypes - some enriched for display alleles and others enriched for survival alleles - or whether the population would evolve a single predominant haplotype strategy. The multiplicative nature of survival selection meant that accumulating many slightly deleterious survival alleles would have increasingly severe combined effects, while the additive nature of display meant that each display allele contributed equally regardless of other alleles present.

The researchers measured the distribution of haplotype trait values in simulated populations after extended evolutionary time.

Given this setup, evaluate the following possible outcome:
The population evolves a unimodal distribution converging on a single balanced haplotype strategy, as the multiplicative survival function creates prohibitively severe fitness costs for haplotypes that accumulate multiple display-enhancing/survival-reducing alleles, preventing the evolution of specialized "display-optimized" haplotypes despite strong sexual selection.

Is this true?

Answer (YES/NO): NO